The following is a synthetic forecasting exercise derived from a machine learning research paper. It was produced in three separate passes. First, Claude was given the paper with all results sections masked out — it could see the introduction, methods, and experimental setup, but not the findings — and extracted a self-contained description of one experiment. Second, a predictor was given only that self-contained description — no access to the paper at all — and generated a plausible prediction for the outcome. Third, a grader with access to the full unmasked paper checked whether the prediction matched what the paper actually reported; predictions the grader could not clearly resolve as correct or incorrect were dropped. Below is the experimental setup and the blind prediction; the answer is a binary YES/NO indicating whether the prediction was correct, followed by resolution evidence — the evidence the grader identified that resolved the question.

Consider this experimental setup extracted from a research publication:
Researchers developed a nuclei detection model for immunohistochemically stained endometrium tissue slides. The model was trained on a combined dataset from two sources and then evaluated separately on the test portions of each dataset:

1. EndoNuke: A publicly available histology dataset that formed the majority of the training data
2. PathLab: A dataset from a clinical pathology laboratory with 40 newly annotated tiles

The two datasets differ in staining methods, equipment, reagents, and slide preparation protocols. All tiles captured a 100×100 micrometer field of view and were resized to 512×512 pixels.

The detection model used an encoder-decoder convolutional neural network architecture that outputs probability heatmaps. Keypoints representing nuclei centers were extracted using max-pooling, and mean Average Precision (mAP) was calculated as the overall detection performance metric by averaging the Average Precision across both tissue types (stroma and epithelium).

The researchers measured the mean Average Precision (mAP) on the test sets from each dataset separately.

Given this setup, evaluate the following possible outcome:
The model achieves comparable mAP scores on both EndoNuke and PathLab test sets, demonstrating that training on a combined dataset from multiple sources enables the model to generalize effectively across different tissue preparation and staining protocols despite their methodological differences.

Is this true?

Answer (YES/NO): NO